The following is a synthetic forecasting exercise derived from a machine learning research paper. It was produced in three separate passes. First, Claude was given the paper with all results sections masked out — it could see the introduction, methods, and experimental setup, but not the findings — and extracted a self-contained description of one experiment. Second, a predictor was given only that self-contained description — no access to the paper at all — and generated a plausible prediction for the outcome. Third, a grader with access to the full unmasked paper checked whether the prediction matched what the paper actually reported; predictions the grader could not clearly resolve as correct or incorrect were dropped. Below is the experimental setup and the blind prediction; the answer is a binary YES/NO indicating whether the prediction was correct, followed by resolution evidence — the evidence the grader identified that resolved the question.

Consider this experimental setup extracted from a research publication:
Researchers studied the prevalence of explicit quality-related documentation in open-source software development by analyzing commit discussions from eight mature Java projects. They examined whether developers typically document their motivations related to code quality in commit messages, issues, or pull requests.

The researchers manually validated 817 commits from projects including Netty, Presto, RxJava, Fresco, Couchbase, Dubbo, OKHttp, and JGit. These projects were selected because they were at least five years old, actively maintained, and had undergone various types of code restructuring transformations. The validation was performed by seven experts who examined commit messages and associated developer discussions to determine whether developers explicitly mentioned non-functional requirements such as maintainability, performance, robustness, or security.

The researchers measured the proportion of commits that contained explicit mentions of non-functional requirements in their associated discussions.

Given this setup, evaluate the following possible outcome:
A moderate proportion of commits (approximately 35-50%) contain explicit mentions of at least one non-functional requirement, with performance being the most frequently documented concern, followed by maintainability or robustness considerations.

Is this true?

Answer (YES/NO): NO